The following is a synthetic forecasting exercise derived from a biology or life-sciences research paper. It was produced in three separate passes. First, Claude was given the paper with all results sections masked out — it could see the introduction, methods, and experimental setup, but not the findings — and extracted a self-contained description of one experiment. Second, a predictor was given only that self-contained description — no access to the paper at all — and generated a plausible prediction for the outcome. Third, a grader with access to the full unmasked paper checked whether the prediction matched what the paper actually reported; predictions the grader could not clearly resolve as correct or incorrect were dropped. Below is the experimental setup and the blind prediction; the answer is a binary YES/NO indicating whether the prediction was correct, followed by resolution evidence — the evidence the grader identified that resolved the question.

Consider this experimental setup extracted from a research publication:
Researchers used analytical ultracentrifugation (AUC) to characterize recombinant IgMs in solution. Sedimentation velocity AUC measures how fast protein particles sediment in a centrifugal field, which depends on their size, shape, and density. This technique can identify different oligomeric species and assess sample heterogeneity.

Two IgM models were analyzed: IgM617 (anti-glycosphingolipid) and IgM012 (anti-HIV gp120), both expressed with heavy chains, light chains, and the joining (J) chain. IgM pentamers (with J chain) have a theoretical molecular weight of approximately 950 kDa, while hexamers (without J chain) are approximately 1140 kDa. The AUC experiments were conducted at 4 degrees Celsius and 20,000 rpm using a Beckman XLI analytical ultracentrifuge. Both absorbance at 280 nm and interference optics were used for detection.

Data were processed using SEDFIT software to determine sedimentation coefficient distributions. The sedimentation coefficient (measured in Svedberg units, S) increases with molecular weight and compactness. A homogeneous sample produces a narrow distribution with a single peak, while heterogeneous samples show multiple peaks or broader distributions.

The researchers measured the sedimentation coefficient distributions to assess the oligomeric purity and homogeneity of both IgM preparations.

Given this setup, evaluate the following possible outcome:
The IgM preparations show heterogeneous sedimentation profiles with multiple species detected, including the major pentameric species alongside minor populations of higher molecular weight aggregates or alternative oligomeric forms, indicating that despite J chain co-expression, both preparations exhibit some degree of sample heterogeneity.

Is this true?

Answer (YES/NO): YES